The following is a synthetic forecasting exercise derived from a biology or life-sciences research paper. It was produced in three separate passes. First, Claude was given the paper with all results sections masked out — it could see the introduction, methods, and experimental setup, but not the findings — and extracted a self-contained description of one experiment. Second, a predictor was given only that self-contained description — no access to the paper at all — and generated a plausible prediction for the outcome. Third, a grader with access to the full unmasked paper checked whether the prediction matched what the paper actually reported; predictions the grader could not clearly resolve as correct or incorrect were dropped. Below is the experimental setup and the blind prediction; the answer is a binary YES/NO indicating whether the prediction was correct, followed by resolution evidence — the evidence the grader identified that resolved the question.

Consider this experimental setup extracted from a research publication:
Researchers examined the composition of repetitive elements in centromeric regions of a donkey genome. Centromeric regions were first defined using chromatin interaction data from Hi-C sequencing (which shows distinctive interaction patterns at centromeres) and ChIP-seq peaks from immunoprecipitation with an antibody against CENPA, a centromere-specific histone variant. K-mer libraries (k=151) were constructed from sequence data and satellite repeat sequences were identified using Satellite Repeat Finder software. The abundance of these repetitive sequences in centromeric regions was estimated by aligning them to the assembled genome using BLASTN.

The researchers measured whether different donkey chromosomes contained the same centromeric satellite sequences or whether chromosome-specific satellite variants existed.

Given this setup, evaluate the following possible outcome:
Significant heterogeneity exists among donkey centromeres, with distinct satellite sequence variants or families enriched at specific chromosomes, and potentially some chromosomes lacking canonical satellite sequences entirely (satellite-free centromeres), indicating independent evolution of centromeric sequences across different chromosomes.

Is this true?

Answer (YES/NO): YES